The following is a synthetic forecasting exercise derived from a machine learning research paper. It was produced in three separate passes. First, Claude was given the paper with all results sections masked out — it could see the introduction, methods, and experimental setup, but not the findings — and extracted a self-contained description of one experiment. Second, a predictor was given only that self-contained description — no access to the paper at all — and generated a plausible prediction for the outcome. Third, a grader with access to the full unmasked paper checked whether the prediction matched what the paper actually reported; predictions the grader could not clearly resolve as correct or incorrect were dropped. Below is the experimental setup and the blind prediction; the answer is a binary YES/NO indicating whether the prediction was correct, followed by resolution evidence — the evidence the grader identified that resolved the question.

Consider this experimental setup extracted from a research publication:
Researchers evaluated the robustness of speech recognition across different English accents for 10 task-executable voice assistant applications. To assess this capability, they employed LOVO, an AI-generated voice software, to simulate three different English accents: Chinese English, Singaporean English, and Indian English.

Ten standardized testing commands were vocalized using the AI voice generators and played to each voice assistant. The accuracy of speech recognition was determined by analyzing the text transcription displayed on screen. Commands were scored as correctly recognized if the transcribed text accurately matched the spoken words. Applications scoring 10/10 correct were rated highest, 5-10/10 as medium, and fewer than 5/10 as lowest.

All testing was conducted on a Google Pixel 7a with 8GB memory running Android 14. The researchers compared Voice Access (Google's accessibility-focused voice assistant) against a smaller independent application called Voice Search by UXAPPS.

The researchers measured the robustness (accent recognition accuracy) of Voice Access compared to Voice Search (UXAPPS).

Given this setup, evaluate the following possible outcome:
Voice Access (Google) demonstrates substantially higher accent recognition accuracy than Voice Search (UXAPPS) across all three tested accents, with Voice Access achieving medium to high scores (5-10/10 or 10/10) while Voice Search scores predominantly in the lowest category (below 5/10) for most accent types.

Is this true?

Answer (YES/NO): NO